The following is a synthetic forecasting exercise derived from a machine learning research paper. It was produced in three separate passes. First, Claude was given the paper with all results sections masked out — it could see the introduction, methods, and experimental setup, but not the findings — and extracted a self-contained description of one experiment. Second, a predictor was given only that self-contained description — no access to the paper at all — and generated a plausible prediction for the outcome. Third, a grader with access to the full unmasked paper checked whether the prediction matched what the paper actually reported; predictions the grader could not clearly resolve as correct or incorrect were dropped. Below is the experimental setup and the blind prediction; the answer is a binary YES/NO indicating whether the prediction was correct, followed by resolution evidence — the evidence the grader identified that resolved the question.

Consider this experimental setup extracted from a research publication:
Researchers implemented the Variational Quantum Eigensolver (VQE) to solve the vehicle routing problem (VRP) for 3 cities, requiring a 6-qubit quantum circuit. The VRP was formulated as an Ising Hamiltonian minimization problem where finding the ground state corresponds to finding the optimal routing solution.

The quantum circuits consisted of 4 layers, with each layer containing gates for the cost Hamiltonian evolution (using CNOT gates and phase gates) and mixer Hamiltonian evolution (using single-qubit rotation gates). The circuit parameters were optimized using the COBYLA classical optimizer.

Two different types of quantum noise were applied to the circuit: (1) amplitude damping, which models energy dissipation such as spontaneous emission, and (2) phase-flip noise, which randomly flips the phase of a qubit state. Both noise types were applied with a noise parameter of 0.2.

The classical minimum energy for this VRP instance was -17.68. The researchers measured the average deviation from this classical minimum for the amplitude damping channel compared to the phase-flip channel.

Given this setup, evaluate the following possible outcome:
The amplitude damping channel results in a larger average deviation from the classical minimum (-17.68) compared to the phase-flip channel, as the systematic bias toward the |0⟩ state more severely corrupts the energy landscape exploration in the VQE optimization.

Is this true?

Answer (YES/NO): NO